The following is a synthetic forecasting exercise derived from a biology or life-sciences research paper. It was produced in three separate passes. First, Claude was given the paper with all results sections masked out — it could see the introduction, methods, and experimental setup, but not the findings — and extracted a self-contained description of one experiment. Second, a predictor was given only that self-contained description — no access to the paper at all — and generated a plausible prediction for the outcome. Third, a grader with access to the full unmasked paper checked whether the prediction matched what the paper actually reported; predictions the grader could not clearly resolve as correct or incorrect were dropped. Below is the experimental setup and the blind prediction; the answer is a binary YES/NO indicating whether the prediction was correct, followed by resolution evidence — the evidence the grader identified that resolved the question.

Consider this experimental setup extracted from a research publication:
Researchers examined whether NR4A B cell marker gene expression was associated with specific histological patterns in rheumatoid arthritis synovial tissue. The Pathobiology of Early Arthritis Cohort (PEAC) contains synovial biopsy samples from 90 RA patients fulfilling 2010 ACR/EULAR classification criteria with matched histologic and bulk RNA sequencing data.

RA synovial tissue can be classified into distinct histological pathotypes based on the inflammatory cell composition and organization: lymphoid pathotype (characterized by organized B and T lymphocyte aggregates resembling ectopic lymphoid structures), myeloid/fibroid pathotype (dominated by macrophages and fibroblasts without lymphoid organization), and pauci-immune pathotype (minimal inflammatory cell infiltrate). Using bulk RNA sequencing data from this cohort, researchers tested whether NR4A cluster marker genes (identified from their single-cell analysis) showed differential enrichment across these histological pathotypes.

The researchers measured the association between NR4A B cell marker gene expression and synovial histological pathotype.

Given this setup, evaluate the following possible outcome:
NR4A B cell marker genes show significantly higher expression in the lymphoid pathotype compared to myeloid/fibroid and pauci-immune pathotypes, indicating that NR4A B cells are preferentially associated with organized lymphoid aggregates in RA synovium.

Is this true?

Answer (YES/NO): YES